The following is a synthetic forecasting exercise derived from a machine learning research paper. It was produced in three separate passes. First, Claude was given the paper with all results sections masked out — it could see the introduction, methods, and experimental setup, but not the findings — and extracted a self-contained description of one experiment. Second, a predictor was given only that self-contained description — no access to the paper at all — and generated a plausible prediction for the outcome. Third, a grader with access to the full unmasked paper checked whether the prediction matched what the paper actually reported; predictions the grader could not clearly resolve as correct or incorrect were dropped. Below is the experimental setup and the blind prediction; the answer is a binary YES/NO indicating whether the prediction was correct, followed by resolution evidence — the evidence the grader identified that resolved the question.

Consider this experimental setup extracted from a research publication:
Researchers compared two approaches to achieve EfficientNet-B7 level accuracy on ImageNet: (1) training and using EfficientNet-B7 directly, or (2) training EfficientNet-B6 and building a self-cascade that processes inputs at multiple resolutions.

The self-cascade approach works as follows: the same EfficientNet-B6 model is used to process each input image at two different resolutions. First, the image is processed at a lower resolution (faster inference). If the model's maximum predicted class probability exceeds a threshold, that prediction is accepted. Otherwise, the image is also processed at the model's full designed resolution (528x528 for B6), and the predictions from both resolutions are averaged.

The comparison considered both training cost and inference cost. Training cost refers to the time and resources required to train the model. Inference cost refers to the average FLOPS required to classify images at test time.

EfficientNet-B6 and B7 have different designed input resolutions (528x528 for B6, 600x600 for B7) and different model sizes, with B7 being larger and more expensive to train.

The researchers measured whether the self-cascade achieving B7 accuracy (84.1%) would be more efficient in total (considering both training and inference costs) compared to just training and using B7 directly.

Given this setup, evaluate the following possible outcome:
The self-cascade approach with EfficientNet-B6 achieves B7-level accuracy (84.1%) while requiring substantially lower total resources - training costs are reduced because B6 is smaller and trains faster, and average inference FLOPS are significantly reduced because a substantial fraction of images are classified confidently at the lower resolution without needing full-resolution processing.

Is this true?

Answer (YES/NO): YES